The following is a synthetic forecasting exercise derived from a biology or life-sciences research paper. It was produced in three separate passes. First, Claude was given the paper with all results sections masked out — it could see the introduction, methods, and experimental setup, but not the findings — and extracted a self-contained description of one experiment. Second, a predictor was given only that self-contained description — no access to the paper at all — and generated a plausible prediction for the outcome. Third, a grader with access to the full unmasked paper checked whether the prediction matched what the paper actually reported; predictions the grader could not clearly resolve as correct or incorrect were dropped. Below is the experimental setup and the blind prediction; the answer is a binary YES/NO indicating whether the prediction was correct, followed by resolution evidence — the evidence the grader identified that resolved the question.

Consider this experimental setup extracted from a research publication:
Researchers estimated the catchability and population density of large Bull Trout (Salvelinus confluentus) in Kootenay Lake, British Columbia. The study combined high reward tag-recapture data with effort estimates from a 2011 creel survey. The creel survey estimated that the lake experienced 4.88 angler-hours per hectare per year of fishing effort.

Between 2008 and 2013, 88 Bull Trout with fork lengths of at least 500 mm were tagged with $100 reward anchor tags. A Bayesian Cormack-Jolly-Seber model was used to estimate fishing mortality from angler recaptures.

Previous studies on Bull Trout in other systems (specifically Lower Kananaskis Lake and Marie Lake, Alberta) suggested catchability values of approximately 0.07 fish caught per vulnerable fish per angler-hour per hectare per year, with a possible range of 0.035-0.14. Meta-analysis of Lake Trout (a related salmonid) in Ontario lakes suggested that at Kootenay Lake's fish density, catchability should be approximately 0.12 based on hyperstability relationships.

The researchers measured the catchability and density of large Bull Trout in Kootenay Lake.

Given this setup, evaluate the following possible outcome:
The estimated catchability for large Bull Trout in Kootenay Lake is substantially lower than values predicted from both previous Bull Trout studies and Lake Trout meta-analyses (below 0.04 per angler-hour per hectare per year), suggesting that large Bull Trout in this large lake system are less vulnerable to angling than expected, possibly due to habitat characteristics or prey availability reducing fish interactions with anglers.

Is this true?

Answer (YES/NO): YES